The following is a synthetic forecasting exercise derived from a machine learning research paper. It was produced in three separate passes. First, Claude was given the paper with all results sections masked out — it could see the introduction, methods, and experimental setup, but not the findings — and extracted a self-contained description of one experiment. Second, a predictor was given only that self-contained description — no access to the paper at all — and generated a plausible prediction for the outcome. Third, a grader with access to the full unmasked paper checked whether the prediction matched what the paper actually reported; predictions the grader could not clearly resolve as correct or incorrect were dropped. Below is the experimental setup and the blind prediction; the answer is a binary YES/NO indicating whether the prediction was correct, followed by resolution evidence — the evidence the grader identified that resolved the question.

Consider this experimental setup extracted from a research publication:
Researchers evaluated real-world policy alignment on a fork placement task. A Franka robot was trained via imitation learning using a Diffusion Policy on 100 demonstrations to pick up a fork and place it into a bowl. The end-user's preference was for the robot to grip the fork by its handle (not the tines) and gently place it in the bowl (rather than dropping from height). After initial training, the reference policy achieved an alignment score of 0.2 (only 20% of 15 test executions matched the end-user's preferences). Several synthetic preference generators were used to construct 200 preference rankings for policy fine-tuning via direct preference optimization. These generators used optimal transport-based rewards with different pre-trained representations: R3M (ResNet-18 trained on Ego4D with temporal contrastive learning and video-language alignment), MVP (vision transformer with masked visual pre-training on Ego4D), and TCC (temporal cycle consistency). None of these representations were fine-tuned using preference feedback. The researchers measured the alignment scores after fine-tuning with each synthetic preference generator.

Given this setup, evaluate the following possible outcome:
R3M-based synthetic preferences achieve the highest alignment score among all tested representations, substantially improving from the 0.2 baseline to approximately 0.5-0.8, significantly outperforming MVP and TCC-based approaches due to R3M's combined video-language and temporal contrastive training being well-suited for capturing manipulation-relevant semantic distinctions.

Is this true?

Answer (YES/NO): NO